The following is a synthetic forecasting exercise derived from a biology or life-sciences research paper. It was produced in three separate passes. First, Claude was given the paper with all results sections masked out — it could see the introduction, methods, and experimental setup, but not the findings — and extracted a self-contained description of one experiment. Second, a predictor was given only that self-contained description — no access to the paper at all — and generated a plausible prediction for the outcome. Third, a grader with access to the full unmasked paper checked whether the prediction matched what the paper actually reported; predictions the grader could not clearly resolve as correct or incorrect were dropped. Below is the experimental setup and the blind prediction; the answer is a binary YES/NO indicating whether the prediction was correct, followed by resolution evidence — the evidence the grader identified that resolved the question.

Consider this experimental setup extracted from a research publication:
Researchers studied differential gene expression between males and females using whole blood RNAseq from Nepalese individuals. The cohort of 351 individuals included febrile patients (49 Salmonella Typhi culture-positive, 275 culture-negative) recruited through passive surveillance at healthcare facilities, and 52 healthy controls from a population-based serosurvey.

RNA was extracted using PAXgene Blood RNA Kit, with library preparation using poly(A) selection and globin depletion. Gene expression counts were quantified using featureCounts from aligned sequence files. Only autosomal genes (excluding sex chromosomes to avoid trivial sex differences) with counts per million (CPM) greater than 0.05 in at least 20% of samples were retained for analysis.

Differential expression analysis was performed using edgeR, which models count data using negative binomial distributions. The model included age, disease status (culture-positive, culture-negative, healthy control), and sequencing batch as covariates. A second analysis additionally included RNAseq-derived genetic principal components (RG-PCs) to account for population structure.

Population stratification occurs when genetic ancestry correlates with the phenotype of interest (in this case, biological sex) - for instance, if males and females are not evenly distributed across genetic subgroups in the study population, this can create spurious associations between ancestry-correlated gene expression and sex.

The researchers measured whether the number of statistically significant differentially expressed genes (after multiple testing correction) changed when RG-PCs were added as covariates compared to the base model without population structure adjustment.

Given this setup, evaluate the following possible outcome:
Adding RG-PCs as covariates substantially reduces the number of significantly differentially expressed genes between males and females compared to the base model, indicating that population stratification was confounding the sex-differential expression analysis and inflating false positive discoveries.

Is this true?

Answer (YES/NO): NO